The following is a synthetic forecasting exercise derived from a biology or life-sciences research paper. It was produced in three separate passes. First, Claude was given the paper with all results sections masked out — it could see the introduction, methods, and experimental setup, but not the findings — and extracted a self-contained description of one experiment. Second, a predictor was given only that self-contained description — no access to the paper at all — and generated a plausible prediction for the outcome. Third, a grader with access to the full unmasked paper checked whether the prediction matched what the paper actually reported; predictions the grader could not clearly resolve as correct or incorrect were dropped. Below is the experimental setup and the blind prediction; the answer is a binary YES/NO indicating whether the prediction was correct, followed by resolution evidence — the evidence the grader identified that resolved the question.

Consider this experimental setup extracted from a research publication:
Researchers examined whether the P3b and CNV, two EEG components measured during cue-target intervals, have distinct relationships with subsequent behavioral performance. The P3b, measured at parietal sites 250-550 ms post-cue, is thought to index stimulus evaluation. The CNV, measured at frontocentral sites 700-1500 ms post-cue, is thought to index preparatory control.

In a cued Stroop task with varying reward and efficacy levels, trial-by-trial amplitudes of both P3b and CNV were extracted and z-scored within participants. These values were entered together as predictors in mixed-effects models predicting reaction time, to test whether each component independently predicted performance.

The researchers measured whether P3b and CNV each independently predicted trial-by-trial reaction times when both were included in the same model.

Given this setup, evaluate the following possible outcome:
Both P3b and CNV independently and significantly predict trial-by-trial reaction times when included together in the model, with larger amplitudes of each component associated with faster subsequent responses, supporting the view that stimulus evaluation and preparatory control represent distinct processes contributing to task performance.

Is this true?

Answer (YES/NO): YES